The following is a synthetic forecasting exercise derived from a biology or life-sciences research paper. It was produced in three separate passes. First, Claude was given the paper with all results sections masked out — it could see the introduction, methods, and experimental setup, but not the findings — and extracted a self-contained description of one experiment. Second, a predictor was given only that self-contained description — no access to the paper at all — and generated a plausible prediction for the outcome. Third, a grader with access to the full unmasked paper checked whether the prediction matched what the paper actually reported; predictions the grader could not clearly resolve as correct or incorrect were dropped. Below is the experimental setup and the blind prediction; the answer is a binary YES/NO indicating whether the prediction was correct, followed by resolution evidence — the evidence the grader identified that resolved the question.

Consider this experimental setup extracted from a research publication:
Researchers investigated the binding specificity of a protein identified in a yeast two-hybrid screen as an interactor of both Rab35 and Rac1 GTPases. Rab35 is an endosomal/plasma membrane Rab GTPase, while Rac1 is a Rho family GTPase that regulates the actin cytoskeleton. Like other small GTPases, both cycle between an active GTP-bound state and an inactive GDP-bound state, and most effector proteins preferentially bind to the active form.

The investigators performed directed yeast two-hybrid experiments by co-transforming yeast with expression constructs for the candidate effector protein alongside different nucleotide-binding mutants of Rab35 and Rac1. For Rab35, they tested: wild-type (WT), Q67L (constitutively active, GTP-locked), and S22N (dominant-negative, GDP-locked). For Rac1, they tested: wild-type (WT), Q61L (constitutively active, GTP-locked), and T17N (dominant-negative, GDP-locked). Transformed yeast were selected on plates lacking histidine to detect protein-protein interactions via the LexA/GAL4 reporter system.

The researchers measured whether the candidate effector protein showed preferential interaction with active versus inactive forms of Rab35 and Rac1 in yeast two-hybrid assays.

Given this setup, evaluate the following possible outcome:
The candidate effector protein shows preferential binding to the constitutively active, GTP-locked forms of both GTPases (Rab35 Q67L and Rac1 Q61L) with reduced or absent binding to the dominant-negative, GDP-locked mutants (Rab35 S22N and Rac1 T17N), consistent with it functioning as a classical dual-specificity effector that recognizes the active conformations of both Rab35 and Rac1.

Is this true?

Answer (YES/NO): YES